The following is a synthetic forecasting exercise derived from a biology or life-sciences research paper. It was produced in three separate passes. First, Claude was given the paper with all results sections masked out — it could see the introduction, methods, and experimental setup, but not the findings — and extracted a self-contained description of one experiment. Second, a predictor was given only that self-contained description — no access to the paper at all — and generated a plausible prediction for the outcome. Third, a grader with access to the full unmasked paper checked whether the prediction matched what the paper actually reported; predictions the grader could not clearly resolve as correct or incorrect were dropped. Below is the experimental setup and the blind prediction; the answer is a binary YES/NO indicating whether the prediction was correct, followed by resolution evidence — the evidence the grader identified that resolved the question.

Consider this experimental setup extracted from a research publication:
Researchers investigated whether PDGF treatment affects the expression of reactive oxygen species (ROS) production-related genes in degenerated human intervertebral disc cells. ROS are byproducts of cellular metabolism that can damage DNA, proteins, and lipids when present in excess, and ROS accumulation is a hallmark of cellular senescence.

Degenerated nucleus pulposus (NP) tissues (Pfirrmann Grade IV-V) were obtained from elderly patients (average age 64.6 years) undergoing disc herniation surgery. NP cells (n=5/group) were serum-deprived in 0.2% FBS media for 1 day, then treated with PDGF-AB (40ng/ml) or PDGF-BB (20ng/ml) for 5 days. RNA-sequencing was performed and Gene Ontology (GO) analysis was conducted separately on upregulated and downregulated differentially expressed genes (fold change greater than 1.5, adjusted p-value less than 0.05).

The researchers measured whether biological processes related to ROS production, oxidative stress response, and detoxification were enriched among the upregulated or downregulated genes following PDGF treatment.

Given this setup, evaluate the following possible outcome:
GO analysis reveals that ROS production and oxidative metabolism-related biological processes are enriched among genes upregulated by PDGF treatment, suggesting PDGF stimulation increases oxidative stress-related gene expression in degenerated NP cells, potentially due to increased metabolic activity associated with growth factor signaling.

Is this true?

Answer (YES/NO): NO